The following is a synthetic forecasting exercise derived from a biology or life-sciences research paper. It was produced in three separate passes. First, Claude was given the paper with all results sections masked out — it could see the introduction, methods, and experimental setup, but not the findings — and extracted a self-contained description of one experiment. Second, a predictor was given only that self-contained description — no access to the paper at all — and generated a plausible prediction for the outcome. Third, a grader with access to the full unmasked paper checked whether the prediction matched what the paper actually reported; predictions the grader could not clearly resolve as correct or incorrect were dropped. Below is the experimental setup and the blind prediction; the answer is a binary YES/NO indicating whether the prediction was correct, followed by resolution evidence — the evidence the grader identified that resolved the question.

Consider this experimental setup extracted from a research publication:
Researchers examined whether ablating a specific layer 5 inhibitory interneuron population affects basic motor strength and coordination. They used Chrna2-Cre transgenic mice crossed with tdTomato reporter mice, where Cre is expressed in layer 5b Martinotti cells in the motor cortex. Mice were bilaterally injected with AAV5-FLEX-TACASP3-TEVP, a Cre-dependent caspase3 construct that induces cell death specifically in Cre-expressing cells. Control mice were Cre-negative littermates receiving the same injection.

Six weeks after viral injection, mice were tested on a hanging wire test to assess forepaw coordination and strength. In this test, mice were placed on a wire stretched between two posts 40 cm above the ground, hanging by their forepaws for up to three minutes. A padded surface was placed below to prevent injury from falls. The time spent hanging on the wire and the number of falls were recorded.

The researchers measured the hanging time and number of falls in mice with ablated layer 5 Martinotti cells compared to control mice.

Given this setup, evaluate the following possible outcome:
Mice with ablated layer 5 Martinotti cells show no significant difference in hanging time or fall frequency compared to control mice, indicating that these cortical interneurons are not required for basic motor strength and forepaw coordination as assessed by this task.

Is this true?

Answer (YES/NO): YES